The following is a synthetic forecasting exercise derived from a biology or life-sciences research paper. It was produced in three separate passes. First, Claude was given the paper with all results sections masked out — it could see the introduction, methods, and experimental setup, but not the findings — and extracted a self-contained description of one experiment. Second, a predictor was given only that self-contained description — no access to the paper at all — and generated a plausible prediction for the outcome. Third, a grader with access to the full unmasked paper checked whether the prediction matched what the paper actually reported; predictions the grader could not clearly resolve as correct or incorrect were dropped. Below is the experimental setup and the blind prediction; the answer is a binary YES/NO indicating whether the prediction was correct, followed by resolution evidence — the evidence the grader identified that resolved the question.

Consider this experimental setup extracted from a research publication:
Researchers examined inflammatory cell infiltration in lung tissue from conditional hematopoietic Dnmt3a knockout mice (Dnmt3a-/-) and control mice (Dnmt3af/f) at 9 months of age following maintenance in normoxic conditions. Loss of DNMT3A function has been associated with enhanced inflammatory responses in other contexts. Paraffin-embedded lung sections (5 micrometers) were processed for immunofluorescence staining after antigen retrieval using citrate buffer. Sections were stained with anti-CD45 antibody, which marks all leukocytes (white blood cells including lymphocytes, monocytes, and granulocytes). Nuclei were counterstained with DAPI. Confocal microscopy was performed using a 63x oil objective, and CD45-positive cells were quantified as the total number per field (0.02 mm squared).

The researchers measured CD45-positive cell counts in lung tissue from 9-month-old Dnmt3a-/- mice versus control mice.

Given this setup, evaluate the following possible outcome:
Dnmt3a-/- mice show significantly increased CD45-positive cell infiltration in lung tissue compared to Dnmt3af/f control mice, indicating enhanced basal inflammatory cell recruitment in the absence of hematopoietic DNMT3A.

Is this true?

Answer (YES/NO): YES